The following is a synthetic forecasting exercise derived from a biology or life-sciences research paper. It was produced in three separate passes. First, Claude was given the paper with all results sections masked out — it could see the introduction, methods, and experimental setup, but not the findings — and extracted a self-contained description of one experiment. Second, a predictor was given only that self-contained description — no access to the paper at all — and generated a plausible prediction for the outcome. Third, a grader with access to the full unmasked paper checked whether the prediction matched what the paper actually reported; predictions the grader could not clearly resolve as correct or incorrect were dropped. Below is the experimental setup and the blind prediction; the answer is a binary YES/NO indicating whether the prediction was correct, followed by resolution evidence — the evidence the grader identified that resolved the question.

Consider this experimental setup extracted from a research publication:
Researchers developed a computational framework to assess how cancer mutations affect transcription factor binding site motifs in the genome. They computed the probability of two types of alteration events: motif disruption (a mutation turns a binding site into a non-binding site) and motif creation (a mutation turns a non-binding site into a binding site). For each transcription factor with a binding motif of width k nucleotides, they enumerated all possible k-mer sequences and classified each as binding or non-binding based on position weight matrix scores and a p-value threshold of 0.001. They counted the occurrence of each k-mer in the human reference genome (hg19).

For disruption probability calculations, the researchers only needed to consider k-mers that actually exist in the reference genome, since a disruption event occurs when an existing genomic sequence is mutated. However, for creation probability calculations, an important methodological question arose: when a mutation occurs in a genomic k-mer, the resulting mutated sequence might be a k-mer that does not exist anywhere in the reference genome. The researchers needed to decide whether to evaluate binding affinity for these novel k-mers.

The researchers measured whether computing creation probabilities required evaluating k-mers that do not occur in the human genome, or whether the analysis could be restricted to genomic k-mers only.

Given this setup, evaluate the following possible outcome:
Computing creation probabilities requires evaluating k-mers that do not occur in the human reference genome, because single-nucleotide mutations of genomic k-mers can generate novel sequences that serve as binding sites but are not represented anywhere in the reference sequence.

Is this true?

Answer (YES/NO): YES